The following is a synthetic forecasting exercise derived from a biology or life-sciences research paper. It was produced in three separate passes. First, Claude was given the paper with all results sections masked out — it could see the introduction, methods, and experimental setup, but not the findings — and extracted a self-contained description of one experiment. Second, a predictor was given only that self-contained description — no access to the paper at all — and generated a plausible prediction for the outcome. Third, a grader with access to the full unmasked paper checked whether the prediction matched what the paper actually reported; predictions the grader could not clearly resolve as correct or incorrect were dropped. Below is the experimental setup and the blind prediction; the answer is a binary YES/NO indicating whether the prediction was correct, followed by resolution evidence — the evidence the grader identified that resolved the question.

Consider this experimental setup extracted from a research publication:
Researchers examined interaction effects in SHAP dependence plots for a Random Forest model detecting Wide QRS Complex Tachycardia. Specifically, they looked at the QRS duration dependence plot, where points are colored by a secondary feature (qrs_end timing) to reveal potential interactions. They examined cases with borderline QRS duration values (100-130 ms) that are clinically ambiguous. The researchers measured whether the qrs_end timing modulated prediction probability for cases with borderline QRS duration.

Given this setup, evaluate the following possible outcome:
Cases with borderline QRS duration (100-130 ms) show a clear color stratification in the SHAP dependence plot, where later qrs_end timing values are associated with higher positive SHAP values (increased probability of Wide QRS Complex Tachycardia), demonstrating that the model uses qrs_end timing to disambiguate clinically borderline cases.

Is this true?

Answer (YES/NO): YES